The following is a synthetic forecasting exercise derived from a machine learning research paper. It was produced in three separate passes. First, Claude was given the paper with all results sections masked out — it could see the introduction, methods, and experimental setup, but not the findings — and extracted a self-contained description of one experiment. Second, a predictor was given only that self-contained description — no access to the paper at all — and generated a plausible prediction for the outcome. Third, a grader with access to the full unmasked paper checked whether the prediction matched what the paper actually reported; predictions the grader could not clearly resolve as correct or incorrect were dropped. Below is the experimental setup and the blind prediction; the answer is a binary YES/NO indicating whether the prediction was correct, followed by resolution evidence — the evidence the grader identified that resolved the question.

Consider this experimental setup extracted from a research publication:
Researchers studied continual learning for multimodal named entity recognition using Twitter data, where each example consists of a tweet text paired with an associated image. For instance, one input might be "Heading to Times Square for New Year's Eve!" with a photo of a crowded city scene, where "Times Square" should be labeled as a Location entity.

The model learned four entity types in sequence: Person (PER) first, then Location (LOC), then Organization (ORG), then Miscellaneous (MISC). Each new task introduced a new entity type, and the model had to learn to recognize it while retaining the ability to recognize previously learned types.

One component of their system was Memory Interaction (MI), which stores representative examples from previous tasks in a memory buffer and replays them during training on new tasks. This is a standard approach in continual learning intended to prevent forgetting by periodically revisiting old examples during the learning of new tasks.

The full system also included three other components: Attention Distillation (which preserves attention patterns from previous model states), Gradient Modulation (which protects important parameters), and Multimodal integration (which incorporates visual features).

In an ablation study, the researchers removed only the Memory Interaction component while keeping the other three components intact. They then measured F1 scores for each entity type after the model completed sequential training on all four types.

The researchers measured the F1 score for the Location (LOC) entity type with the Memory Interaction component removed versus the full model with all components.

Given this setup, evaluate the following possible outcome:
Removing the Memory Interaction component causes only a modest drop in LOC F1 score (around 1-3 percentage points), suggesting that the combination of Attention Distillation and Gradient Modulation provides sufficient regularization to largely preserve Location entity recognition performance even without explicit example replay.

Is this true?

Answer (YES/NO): NO